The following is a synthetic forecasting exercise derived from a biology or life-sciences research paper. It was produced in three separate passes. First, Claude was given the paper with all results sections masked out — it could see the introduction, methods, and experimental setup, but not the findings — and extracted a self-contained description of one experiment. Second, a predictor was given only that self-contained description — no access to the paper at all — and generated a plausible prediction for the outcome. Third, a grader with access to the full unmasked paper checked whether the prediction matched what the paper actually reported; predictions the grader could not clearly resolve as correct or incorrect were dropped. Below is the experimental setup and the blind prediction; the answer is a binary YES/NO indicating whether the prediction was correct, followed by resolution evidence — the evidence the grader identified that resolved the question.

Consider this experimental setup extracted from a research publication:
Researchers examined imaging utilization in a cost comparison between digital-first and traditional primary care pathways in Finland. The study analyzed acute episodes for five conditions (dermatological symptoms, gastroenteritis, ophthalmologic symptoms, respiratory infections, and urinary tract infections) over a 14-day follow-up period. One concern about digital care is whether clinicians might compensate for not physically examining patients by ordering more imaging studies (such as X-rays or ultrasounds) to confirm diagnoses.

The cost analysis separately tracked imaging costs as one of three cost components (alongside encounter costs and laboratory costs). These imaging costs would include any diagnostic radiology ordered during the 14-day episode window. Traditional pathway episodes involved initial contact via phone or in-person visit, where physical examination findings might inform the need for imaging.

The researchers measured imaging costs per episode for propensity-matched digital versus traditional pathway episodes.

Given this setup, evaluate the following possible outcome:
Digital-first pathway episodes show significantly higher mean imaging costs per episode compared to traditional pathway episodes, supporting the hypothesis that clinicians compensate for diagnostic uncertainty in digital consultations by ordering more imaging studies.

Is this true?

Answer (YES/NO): NO